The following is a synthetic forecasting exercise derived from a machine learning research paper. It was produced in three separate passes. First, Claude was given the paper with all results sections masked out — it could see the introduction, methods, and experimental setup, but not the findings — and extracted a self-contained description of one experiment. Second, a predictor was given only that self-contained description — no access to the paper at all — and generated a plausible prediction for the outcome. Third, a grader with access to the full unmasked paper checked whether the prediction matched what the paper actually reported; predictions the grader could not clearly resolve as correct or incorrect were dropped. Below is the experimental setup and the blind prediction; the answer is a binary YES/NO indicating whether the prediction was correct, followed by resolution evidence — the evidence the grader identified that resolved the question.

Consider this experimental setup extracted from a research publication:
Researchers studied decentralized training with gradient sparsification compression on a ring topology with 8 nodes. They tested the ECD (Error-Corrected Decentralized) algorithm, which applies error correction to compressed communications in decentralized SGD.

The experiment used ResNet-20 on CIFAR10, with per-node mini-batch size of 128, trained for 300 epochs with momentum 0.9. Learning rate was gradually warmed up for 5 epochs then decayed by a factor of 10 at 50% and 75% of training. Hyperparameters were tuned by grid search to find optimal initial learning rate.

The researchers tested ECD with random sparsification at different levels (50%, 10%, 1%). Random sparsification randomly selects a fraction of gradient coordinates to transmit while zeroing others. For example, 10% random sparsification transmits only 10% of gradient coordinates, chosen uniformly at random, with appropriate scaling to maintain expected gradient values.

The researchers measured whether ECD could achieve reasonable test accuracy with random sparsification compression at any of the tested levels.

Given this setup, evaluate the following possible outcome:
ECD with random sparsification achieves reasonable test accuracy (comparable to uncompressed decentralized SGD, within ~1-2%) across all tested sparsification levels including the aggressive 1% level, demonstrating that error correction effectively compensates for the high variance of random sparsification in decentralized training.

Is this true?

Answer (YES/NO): NO